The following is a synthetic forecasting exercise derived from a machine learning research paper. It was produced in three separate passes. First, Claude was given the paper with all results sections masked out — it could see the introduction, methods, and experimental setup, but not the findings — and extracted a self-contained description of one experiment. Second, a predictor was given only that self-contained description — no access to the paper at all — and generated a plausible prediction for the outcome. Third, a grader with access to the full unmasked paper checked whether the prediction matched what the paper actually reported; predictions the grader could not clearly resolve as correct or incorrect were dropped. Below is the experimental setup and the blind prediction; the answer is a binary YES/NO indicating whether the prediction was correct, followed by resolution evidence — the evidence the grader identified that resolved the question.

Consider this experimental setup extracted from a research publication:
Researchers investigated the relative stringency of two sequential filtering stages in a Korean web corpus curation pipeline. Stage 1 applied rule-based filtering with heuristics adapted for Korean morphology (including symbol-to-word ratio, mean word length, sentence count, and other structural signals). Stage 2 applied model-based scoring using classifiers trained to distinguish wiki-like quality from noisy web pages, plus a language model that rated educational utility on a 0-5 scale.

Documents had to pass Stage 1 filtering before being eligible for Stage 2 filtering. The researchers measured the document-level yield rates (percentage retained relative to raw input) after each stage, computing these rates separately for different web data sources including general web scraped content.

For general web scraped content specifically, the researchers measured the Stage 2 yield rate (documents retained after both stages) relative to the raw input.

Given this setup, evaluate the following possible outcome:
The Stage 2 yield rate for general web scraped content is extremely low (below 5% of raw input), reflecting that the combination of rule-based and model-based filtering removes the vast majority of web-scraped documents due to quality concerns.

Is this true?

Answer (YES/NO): YES